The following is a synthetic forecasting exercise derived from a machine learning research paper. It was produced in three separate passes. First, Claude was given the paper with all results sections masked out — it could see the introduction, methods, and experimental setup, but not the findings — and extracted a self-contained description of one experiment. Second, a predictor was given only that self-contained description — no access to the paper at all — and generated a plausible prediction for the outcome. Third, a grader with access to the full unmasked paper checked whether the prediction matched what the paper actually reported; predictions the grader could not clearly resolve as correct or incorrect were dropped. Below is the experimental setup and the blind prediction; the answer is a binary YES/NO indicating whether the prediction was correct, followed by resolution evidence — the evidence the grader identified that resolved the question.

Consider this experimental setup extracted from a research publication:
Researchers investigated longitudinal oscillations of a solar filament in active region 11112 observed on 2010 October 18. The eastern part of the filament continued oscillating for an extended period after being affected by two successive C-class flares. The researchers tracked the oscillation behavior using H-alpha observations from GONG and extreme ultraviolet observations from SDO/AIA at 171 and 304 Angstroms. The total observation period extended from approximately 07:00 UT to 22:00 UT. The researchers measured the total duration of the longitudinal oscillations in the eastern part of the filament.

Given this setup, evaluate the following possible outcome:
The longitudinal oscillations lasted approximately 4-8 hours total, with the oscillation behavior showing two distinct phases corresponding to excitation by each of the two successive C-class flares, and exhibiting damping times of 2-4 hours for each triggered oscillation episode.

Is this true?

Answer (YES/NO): NO